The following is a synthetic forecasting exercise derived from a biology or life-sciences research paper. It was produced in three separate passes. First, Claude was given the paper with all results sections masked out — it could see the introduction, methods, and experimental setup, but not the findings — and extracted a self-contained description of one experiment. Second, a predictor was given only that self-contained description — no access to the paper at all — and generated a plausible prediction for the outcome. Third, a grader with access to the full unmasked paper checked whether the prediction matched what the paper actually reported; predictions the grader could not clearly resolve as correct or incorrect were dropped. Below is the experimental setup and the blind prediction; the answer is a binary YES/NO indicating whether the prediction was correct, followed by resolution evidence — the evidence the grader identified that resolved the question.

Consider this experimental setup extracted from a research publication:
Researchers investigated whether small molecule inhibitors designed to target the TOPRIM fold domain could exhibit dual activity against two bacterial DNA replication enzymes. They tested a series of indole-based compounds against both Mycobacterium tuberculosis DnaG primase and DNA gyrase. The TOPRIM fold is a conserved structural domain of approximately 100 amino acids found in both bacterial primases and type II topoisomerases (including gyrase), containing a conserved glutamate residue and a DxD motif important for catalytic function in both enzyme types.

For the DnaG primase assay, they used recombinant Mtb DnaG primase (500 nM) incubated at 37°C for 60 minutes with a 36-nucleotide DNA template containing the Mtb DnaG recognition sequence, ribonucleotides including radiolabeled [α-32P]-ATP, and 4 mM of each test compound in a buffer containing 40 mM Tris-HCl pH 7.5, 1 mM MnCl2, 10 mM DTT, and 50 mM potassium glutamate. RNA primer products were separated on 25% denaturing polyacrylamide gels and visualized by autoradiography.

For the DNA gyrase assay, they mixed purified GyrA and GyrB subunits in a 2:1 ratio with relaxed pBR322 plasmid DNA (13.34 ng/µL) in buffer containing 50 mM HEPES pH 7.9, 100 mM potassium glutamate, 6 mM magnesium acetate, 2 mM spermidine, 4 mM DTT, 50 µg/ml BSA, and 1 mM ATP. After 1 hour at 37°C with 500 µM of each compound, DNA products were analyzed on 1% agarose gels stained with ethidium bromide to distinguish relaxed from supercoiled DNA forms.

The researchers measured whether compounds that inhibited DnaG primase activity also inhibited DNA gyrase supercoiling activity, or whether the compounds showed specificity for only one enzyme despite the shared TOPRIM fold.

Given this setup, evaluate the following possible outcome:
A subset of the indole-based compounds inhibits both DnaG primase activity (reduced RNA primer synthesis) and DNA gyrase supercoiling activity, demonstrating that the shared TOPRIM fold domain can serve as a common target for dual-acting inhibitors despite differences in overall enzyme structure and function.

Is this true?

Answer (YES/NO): YES